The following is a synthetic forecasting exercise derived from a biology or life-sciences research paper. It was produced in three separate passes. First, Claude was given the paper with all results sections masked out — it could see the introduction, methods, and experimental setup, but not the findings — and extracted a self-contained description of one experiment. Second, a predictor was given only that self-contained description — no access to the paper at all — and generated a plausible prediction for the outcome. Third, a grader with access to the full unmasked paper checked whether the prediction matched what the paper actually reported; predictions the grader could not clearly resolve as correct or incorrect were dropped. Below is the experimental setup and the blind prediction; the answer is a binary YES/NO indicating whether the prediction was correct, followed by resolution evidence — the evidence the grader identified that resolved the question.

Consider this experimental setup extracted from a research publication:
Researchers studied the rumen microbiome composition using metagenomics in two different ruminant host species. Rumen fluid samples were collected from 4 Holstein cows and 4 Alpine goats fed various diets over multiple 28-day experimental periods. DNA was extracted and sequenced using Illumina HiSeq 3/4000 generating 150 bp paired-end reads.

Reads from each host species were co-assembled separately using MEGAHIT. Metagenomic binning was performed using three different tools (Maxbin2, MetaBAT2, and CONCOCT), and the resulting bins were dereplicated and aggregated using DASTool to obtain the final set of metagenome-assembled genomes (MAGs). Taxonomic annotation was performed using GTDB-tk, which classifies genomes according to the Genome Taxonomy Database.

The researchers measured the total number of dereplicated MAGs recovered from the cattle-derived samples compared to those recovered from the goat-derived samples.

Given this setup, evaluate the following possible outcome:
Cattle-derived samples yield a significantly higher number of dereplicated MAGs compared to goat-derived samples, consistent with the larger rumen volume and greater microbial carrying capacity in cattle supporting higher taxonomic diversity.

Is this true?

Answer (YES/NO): NO